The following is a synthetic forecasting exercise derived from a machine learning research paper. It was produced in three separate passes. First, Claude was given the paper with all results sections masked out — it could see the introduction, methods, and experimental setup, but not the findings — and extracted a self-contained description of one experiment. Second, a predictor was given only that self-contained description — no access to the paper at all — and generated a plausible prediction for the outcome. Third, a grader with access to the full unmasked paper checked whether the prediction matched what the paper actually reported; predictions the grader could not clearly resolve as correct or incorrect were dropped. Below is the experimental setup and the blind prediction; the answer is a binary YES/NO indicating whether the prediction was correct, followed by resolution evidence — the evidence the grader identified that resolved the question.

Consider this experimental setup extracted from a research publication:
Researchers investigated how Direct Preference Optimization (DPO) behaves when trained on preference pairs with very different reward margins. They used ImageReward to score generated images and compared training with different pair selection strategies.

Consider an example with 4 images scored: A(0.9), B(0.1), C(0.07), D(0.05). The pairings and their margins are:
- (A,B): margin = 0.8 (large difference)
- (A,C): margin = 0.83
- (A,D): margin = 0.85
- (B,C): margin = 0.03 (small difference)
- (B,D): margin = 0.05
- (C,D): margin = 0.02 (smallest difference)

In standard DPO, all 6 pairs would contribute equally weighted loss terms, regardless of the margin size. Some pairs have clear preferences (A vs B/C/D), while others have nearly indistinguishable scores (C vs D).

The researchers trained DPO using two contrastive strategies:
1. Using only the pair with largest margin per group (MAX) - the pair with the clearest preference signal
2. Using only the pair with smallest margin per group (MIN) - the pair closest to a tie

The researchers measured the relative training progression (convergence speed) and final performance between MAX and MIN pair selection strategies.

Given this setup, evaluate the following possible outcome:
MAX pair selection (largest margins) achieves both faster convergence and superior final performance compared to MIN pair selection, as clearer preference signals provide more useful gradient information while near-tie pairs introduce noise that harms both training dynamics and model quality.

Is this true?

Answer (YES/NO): YES